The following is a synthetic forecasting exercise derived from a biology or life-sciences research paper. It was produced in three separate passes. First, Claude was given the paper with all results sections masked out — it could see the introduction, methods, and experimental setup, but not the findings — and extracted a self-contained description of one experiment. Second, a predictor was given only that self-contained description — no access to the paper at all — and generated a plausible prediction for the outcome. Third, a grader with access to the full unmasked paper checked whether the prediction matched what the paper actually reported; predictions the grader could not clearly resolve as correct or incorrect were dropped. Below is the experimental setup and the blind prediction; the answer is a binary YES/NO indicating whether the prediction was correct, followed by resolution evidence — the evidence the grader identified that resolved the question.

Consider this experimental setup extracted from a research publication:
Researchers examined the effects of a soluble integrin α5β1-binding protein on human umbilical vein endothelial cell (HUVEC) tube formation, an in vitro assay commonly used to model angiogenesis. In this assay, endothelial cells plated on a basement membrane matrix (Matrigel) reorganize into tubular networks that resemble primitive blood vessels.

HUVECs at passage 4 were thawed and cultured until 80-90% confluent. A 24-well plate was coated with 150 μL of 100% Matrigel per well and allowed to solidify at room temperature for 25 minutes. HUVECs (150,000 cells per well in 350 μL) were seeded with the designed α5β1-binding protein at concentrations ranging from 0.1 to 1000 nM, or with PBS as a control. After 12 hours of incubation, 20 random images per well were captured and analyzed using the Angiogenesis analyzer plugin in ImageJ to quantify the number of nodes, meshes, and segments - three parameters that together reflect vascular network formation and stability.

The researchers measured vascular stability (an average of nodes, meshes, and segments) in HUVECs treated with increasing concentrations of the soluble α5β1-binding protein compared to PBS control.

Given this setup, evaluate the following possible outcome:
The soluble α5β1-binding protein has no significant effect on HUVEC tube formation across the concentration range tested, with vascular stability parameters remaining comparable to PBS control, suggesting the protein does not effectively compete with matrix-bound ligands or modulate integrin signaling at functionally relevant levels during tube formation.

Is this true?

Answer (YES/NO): NO